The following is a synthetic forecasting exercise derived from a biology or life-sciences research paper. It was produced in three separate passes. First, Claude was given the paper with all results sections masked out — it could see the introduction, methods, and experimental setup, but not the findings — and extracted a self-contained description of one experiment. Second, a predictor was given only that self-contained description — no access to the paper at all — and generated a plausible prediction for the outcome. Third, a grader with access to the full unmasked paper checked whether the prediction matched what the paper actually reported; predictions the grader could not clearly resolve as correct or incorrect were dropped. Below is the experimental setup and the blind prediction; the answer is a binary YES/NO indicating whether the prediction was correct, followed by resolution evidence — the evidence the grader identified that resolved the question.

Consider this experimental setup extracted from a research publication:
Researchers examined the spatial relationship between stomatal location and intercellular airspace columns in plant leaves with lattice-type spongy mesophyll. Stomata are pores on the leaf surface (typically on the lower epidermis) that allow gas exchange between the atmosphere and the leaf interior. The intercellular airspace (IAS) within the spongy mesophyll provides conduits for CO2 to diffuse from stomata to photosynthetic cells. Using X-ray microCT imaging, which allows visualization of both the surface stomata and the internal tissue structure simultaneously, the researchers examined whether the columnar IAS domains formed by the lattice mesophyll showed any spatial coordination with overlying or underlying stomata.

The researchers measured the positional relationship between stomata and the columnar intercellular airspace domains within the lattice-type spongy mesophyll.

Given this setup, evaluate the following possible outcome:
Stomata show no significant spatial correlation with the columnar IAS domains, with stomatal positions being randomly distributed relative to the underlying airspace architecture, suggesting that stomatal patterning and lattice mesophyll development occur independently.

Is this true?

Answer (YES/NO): NO